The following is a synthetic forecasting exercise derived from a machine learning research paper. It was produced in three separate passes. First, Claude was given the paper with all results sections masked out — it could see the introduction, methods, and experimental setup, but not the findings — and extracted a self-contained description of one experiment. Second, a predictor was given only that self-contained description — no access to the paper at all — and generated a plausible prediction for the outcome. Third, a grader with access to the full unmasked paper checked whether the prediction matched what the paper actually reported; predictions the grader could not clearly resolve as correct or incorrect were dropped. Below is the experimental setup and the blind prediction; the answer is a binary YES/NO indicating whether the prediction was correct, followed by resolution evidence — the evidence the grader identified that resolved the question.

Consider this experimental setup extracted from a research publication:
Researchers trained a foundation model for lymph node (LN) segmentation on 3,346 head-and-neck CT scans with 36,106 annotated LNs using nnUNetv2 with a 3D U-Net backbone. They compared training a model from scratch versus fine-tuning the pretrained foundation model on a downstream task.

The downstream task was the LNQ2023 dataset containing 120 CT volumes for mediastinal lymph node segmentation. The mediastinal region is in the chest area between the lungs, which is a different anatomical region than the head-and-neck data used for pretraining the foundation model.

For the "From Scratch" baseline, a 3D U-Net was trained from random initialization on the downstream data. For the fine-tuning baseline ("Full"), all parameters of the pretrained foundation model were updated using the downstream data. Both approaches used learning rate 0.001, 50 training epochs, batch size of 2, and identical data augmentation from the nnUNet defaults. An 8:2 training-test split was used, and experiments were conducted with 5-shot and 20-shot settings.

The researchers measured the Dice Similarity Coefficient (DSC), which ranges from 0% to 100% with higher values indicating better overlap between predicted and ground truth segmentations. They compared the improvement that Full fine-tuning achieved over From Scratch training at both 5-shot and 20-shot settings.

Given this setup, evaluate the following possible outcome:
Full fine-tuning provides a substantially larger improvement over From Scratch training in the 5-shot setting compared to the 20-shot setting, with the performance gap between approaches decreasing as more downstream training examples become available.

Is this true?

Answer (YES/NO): YES